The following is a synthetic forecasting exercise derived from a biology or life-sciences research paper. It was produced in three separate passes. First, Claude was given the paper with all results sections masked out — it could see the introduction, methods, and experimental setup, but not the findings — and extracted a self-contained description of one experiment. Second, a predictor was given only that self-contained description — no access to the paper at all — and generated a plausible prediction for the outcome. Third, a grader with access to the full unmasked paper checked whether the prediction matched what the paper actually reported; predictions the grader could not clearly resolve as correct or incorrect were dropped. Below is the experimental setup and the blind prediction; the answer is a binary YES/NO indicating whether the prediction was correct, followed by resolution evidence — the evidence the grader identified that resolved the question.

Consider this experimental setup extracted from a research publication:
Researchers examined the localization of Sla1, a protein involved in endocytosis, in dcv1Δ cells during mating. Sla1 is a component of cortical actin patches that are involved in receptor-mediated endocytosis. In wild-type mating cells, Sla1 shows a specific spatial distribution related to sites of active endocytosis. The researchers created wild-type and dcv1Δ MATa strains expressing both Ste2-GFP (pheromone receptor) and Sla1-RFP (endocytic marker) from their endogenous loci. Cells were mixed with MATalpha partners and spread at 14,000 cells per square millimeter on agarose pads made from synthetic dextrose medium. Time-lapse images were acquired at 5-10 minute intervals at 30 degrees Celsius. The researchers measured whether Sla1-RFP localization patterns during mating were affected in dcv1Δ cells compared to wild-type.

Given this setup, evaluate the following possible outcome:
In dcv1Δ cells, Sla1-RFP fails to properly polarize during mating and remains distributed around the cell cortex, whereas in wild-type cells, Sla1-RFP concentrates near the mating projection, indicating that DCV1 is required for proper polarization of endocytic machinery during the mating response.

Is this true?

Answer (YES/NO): NO